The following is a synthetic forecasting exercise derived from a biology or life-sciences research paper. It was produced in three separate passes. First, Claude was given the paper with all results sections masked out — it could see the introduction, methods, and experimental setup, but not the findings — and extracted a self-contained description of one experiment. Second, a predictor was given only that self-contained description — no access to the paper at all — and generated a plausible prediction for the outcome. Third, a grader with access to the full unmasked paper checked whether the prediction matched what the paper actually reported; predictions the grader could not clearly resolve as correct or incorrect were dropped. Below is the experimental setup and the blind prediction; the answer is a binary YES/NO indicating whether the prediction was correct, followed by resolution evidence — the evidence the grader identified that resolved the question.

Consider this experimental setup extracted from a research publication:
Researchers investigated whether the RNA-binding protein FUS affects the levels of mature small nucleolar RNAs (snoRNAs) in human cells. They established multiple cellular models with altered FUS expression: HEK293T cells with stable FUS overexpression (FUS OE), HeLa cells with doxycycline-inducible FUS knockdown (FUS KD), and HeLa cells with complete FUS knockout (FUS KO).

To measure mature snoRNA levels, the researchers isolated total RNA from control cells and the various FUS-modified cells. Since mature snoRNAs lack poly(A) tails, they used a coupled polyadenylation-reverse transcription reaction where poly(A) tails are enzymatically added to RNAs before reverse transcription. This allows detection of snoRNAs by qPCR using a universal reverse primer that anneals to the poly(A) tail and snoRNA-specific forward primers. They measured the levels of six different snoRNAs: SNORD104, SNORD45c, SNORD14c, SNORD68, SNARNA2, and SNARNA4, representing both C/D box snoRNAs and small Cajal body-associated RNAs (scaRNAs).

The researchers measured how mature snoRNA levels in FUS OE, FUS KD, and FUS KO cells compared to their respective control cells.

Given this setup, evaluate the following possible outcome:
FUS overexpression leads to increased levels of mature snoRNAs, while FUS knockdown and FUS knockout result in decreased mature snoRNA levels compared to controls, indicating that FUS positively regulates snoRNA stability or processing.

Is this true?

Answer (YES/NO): NO